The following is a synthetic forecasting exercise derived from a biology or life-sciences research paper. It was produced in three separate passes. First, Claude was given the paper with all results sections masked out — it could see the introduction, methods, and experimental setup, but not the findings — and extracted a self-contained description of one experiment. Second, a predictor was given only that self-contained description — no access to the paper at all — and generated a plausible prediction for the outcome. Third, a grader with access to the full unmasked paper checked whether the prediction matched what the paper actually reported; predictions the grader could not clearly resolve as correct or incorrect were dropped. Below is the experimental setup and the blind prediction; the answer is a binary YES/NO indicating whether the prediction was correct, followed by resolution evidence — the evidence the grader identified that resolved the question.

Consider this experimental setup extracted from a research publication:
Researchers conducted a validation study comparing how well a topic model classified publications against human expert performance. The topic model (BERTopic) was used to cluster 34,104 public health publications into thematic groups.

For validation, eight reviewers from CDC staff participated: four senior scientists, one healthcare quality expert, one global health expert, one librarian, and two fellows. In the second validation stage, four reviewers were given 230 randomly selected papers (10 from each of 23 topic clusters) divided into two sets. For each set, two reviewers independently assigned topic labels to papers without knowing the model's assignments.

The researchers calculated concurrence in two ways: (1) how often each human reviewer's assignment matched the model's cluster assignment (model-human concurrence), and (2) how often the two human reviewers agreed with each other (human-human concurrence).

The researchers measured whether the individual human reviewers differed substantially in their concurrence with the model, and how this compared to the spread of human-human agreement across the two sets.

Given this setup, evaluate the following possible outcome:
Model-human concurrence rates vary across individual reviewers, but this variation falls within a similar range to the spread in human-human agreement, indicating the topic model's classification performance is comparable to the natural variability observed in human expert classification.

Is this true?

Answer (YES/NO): YES